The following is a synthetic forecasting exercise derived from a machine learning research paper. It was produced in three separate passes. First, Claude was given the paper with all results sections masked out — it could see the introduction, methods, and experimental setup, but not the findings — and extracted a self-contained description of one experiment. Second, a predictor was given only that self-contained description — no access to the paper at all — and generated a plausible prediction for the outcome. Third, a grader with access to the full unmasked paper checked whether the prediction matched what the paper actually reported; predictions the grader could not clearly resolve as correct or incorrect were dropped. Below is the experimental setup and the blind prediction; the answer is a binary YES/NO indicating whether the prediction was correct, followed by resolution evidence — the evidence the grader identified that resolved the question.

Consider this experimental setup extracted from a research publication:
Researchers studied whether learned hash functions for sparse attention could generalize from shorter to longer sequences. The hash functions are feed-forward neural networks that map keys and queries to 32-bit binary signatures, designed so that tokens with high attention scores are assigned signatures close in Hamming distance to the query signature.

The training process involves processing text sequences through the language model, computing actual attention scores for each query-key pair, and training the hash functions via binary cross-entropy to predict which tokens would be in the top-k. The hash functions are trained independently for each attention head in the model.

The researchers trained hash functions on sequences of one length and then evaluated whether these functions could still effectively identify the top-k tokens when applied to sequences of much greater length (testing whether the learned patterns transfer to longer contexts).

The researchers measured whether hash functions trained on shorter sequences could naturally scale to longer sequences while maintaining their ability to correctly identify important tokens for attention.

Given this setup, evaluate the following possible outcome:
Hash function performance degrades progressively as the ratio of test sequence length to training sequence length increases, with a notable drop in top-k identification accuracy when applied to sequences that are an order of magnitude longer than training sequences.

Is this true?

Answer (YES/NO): NO